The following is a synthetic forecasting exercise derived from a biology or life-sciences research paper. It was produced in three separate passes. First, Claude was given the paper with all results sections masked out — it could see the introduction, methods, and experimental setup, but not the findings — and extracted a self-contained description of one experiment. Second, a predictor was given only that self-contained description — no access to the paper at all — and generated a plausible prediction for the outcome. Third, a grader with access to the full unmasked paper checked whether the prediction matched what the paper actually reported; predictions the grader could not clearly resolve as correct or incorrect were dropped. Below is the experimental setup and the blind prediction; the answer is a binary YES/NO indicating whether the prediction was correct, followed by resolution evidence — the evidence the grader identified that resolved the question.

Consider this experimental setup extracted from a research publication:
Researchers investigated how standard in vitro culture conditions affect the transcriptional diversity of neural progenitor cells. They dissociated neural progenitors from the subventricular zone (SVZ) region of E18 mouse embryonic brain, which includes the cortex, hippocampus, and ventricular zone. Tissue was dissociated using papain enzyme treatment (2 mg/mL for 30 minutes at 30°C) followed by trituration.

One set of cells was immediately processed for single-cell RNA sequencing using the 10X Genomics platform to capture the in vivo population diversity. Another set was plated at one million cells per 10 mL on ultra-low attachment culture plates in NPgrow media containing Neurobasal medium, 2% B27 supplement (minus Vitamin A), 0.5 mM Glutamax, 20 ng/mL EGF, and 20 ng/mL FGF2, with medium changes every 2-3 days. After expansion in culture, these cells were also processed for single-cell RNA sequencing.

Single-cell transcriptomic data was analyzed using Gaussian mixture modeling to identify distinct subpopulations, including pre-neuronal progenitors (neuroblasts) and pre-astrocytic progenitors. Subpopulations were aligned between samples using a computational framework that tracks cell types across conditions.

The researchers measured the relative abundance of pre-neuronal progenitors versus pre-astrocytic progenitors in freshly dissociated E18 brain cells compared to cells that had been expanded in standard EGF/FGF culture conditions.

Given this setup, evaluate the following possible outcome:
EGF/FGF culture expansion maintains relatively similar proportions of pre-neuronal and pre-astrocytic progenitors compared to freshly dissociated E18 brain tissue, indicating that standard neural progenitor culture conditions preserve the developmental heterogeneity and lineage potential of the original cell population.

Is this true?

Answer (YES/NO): NO